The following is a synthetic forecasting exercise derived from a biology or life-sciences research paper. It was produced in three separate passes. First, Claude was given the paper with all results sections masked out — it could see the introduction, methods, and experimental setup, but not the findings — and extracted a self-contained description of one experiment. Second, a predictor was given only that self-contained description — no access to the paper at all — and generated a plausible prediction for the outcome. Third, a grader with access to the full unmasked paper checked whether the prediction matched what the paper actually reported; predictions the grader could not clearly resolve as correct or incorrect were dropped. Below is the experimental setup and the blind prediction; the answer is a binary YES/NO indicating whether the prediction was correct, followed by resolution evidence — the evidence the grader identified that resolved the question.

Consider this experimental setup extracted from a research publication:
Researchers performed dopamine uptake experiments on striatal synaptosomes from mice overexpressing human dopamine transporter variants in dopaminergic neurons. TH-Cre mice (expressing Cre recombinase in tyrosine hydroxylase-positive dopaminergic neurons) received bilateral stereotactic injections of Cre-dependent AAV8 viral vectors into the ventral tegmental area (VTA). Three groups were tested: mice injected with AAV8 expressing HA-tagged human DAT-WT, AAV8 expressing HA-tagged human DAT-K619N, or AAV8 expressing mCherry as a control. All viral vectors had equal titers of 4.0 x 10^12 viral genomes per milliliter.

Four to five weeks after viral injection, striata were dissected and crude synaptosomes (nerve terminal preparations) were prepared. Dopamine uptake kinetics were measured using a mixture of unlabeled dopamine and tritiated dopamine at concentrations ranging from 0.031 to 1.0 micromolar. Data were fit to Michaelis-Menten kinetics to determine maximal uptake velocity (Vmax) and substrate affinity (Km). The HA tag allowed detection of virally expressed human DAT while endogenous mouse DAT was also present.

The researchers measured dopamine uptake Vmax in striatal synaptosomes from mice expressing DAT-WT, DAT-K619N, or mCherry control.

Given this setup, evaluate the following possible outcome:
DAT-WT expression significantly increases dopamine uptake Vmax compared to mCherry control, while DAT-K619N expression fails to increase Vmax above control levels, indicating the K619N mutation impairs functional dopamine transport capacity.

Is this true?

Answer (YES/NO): NO